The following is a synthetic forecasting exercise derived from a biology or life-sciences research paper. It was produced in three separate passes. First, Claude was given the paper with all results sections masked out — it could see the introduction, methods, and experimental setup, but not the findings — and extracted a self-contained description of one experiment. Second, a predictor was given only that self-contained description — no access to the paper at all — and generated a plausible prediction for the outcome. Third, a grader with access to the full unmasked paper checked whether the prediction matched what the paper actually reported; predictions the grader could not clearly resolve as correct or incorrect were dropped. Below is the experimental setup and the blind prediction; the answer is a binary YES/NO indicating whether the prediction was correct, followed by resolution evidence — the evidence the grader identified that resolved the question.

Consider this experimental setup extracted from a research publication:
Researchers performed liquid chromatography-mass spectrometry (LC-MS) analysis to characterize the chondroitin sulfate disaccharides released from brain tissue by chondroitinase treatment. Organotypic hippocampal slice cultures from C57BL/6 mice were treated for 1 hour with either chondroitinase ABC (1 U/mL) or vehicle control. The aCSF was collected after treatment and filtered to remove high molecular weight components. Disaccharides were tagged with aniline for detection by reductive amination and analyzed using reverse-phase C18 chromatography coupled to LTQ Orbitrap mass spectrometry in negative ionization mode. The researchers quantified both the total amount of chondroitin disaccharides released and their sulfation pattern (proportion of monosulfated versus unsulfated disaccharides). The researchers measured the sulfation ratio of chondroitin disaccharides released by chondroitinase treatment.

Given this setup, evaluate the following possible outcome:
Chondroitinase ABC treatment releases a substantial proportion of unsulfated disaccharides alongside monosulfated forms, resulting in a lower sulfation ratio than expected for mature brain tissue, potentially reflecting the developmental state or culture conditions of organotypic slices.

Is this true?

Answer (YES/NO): NO